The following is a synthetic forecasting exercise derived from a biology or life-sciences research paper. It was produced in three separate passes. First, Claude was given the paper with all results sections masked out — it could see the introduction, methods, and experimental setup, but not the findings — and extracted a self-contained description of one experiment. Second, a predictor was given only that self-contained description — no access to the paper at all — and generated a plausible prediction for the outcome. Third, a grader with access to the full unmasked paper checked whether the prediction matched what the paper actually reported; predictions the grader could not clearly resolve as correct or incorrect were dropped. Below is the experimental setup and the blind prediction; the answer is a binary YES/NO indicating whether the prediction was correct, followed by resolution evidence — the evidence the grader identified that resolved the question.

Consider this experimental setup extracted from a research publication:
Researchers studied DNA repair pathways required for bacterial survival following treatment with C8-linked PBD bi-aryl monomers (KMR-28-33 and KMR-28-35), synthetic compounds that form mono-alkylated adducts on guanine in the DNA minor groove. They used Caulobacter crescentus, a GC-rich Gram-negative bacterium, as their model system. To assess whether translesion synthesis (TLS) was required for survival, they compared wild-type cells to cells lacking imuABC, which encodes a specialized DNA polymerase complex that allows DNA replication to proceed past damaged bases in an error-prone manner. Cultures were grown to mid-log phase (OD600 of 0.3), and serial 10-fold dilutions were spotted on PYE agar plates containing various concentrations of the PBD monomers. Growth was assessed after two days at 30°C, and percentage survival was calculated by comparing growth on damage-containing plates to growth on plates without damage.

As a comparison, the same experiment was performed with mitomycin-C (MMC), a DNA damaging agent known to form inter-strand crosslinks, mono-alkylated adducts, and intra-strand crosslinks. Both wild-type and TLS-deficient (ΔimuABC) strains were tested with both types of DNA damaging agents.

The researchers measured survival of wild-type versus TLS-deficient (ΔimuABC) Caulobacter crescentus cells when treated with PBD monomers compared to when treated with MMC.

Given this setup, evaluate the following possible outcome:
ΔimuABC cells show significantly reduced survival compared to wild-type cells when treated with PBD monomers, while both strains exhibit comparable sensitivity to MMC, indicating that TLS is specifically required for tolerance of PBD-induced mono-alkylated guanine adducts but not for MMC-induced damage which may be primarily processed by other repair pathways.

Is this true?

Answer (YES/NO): NO